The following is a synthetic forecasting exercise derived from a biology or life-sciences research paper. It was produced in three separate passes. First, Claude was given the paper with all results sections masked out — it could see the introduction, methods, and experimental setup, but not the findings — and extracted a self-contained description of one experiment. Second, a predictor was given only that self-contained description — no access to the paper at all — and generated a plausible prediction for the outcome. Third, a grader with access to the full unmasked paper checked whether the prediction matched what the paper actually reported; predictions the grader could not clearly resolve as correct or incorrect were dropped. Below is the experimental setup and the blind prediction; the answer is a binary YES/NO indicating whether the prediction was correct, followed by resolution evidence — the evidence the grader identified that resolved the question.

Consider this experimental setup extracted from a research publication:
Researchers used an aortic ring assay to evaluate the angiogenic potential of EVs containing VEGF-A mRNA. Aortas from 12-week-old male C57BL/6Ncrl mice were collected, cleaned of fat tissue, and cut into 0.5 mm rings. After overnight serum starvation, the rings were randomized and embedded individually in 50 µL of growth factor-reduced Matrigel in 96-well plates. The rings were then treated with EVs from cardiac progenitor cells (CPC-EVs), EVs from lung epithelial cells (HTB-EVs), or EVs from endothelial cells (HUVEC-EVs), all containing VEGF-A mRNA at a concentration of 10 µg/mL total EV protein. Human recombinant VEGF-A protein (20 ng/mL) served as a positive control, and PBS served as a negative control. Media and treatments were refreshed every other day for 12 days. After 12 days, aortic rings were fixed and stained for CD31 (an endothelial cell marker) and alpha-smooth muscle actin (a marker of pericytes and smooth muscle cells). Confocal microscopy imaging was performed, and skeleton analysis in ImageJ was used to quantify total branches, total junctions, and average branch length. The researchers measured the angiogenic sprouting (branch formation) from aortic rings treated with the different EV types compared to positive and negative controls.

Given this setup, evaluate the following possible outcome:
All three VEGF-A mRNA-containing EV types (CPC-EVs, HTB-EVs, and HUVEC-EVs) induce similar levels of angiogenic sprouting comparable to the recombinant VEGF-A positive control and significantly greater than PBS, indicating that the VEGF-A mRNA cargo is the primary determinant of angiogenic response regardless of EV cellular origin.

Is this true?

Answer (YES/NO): NO